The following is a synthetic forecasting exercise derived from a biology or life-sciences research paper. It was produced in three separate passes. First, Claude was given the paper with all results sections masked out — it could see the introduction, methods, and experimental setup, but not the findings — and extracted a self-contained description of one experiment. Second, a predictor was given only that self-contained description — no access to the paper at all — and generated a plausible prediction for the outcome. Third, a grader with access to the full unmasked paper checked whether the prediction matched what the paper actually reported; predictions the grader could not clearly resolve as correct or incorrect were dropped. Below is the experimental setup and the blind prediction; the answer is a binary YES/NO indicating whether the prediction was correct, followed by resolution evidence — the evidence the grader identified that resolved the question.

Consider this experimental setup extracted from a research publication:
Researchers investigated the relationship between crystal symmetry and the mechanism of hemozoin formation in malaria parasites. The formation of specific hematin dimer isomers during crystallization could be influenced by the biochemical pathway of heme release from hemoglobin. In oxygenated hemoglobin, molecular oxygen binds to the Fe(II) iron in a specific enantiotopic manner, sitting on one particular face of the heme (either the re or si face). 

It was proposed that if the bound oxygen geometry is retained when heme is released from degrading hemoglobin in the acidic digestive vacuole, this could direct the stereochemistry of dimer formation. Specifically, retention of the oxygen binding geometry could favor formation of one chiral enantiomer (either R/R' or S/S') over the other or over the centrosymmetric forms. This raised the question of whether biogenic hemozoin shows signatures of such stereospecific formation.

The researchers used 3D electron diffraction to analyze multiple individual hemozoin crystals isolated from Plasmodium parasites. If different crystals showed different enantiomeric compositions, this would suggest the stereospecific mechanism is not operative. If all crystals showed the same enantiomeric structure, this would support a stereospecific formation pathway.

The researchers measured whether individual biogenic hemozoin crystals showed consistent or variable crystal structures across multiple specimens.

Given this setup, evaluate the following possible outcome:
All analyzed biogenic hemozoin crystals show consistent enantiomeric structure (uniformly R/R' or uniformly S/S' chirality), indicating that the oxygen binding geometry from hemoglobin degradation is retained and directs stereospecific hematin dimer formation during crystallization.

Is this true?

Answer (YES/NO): NO